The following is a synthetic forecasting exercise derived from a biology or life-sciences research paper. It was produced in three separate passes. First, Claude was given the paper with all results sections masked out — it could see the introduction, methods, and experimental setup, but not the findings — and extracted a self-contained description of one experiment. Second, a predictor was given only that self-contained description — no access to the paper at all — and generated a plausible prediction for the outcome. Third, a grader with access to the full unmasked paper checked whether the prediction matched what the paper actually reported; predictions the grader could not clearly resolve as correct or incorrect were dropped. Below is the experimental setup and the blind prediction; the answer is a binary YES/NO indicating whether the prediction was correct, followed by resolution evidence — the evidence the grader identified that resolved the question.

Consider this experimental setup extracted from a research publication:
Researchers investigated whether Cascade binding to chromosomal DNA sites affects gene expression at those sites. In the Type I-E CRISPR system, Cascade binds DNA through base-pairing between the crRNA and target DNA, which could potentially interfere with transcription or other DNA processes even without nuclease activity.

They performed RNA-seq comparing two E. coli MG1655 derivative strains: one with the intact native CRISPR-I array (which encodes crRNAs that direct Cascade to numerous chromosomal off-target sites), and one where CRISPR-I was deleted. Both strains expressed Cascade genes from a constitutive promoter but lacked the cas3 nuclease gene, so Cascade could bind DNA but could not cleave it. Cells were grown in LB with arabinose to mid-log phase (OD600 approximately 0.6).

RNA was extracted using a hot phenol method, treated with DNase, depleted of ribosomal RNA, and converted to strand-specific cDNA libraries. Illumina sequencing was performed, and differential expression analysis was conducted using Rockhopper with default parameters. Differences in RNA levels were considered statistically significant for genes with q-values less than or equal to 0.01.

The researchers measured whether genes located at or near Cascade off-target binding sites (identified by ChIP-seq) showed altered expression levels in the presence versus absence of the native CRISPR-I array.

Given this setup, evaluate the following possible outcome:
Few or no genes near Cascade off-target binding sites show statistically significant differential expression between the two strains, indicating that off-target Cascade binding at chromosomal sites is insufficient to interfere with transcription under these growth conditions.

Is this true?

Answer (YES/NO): YES